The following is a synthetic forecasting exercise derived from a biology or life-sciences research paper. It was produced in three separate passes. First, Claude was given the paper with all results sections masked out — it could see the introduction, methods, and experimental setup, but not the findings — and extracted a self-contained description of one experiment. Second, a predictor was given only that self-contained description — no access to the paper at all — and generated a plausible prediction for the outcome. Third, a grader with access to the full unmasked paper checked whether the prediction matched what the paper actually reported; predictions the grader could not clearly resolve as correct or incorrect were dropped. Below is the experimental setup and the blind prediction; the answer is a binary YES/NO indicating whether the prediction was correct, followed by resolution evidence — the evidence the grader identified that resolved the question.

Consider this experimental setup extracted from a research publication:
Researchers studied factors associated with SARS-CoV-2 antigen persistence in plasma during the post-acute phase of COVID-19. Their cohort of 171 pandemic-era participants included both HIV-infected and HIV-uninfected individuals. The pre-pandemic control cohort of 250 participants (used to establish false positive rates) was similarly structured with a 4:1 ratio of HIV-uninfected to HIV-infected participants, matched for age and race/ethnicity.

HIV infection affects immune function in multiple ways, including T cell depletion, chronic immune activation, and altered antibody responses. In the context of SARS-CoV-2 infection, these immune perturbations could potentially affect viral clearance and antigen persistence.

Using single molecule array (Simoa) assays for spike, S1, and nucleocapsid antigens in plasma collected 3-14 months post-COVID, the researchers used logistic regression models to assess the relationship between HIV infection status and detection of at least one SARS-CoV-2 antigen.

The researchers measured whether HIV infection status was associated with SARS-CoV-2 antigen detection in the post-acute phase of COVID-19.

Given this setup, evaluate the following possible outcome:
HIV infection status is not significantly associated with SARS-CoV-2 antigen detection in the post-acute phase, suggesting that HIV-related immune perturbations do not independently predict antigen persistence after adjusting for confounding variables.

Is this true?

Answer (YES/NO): YES